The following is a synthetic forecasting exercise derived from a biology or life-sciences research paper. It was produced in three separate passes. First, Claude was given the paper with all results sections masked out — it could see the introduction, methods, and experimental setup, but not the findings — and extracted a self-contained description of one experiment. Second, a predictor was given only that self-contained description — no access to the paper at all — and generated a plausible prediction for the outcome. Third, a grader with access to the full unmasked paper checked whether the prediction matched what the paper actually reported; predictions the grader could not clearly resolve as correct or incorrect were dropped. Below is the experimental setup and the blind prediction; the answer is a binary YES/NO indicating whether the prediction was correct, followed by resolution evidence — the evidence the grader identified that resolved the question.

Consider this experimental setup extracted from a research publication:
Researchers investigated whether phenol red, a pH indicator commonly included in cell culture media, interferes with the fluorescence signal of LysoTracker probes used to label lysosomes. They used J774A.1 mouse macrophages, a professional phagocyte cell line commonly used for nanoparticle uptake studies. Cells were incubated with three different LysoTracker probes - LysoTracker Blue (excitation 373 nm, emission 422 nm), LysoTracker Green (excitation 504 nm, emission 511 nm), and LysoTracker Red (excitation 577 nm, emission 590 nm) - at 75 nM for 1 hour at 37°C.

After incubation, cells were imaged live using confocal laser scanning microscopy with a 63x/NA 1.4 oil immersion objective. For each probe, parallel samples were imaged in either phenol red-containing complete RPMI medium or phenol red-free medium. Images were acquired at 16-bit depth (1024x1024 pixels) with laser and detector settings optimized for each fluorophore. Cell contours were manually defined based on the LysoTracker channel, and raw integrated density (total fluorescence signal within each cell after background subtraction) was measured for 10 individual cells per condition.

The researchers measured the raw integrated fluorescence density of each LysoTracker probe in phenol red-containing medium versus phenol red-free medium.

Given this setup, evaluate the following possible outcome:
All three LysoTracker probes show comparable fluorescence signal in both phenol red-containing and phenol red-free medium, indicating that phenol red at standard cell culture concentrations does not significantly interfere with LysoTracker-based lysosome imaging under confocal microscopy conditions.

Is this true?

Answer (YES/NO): NO